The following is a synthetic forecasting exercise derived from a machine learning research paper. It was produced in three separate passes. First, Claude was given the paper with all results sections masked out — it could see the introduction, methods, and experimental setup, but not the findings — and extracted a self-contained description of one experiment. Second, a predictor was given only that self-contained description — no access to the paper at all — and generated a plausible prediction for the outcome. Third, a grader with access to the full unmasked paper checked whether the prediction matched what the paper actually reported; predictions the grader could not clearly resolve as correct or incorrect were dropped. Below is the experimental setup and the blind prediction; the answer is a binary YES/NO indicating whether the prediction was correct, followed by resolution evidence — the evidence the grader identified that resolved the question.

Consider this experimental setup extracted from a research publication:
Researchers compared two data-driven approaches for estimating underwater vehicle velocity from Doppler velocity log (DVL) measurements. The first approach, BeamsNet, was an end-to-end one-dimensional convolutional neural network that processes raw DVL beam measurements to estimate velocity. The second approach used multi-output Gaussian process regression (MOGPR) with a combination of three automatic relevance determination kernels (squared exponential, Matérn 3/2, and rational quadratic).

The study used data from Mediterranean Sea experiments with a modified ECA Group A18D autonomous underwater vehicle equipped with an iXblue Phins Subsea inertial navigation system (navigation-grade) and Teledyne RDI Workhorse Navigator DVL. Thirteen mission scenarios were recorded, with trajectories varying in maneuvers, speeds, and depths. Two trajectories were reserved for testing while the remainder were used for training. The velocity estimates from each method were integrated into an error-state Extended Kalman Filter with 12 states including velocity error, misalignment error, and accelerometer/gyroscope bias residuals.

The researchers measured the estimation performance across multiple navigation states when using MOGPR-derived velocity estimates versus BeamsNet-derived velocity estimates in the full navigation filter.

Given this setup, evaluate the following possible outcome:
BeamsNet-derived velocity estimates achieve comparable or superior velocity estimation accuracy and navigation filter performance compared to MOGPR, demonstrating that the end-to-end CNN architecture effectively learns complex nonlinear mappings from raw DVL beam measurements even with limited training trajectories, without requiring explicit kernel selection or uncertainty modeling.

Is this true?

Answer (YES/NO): NO